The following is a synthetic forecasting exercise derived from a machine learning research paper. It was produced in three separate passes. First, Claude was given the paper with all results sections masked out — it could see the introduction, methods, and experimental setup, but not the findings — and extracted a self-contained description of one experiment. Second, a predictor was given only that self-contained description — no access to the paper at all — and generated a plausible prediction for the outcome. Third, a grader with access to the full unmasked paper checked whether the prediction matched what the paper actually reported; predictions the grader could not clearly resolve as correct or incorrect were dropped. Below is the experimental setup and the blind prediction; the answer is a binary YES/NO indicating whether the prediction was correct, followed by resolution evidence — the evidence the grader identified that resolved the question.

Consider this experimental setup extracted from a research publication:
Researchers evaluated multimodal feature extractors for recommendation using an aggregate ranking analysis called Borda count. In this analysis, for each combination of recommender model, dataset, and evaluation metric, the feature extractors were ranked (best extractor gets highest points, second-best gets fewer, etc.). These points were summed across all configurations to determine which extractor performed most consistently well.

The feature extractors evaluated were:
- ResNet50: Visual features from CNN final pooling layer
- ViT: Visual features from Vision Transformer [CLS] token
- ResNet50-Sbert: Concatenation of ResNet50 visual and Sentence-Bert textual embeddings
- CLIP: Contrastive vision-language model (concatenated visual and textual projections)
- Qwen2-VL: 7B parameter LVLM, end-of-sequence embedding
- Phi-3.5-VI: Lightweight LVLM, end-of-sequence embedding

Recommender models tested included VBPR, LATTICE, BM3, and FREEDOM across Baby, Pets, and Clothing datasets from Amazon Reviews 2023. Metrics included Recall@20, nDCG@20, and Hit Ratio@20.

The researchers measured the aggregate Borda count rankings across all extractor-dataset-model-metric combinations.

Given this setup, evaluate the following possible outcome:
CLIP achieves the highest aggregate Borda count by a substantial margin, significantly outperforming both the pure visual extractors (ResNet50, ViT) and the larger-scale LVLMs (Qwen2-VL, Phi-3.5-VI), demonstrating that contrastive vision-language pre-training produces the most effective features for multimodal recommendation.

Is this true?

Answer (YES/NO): NO